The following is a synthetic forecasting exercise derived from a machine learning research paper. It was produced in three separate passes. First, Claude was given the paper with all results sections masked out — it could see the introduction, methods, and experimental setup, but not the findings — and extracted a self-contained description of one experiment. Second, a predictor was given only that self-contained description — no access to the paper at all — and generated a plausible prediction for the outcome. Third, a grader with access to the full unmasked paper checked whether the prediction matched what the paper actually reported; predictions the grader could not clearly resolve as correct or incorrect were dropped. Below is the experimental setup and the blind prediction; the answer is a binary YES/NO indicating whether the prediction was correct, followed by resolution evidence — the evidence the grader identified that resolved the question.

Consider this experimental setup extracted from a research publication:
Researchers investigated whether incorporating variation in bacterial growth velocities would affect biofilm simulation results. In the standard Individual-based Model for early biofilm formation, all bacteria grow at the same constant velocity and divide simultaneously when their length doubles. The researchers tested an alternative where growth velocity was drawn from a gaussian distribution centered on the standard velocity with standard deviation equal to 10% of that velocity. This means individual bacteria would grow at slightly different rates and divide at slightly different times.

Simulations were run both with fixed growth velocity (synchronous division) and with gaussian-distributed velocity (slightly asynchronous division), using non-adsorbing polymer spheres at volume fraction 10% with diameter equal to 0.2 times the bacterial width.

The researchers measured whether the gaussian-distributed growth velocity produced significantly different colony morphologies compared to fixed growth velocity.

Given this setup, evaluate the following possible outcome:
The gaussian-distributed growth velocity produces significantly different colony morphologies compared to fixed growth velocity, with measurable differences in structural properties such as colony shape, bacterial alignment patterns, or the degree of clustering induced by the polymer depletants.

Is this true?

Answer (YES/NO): NO